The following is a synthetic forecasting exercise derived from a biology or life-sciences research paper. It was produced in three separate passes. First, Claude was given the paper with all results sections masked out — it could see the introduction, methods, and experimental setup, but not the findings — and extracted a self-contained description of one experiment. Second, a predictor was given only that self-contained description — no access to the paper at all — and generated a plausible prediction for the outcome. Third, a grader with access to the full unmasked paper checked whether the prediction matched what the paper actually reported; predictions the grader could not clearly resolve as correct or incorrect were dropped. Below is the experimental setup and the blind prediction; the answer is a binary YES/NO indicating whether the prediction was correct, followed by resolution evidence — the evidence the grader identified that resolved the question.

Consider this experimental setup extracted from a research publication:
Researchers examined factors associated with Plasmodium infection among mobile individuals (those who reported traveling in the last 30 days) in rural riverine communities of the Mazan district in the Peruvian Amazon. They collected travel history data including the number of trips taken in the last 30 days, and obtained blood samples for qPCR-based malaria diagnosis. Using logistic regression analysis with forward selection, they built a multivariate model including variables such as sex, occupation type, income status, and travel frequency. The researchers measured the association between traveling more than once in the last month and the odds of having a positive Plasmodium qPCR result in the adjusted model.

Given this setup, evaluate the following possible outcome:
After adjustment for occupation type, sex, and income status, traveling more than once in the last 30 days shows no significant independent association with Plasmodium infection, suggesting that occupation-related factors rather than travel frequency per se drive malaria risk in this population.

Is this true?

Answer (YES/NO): NO